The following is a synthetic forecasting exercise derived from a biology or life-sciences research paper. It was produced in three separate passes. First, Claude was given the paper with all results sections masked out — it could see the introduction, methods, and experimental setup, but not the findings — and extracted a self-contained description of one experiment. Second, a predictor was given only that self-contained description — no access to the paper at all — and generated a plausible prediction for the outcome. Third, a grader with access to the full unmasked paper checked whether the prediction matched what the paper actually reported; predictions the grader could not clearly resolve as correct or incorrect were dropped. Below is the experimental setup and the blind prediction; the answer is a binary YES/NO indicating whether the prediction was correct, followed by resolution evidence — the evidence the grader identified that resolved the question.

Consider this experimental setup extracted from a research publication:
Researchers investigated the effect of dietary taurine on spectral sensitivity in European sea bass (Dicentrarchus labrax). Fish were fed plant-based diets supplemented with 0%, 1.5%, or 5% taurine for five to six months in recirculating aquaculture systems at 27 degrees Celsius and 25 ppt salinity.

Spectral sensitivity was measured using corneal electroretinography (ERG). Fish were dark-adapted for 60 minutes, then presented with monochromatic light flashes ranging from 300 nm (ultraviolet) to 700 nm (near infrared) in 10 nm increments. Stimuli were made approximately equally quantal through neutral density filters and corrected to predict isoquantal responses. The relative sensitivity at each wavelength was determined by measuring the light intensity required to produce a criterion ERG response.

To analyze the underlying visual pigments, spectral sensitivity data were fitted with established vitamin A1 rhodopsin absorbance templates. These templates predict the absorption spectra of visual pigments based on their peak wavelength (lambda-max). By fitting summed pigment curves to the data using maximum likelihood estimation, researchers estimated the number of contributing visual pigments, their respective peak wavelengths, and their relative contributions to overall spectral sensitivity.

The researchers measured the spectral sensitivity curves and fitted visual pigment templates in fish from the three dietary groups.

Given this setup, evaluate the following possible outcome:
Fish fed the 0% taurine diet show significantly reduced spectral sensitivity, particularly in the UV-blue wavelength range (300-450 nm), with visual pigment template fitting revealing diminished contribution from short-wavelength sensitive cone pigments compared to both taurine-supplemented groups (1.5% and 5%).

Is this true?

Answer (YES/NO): NO